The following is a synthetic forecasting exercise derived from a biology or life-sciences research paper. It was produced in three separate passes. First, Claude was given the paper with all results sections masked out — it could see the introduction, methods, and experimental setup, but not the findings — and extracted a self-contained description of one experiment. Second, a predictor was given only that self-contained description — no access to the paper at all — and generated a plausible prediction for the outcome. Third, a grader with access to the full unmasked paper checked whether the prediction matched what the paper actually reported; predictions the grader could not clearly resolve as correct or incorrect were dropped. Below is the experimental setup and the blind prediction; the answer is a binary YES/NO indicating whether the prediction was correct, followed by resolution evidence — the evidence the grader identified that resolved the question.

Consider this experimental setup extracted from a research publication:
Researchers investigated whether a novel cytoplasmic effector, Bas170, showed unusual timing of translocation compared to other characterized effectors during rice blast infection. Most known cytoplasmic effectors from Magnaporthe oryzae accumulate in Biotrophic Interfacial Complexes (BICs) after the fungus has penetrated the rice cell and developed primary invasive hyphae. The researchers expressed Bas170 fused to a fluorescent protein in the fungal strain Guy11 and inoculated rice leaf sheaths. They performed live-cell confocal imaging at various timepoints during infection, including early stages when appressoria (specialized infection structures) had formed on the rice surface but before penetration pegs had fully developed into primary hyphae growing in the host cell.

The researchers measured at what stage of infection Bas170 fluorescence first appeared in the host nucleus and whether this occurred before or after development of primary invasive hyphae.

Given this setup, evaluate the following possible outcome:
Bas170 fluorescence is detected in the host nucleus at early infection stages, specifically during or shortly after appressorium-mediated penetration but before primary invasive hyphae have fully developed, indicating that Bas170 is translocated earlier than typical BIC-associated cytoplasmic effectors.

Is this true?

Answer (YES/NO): YES